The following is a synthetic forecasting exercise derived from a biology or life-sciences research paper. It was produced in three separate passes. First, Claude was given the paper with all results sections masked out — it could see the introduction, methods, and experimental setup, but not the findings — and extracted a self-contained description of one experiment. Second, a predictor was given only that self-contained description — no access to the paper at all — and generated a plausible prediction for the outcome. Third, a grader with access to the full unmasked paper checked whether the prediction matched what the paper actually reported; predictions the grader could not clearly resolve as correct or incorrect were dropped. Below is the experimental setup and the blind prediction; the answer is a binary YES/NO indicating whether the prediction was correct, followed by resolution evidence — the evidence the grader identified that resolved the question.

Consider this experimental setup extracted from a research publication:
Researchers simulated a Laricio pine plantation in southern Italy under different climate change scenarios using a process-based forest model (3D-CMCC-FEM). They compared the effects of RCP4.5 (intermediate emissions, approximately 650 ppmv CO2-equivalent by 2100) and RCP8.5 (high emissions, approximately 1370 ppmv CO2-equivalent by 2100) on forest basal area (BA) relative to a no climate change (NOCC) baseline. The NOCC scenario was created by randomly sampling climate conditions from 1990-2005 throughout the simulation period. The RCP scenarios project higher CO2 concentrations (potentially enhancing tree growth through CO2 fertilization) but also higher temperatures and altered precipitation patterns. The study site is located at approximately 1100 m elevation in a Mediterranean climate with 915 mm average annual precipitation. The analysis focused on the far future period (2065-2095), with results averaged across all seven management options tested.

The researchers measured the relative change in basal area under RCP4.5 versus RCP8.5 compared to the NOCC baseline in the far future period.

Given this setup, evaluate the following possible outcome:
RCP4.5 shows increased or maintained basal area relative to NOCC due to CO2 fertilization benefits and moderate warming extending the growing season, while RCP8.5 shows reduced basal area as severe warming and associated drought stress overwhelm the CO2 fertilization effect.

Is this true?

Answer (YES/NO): NO